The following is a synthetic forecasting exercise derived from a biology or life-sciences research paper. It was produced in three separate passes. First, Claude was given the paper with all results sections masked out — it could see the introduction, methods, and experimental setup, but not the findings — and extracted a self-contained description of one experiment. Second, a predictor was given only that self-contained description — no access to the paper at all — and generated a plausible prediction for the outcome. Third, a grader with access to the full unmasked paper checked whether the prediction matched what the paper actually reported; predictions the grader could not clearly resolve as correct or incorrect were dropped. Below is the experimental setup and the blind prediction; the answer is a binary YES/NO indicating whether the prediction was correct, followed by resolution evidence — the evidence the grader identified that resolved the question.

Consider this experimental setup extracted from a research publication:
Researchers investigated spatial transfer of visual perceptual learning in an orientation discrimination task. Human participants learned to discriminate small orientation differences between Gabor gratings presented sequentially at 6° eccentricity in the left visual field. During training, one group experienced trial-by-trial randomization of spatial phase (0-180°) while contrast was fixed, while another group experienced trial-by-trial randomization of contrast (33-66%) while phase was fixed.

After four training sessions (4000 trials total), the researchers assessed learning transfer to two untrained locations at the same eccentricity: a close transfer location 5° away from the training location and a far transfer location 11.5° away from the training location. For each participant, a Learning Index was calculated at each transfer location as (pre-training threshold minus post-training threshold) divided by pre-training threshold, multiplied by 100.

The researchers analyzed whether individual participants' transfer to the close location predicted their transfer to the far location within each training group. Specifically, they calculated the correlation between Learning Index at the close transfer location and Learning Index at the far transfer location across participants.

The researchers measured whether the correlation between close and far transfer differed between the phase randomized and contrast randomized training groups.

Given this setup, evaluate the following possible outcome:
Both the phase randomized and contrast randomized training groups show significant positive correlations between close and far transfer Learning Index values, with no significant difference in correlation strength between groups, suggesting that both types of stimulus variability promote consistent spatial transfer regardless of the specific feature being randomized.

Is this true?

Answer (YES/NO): NO